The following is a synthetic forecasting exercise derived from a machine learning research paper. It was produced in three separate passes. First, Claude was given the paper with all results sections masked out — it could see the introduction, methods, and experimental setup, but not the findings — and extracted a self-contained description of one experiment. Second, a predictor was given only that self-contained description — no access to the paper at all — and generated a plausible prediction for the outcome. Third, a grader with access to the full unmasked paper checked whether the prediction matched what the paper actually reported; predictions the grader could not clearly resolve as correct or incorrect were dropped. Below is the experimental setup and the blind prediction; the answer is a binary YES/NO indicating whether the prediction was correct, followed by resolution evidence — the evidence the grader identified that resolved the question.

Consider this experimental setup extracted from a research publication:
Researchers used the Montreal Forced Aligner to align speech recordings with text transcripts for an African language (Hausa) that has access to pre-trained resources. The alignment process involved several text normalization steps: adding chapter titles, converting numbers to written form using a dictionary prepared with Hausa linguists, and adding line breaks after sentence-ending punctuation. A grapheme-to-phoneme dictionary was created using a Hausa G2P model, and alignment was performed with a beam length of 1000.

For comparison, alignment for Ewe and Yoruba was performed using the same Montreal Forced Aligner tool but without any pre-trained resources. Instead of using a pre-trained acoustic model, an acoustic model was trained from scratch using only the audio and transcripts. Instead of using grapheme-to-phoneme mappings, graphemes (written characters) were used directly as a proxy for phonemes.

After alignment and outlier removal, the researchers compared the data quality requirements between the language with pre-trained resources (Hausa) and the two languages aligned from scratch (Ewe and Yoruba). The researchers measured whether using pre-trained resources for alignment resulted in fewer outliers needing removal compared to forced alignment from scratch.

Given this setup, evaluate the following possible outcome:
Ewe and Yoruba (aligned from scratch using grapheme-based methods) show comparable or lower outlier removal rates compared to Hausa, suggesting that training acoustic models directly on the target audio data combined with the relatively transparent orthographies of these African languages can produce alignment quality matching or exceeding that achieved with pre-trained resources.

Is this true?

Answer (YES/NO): NO